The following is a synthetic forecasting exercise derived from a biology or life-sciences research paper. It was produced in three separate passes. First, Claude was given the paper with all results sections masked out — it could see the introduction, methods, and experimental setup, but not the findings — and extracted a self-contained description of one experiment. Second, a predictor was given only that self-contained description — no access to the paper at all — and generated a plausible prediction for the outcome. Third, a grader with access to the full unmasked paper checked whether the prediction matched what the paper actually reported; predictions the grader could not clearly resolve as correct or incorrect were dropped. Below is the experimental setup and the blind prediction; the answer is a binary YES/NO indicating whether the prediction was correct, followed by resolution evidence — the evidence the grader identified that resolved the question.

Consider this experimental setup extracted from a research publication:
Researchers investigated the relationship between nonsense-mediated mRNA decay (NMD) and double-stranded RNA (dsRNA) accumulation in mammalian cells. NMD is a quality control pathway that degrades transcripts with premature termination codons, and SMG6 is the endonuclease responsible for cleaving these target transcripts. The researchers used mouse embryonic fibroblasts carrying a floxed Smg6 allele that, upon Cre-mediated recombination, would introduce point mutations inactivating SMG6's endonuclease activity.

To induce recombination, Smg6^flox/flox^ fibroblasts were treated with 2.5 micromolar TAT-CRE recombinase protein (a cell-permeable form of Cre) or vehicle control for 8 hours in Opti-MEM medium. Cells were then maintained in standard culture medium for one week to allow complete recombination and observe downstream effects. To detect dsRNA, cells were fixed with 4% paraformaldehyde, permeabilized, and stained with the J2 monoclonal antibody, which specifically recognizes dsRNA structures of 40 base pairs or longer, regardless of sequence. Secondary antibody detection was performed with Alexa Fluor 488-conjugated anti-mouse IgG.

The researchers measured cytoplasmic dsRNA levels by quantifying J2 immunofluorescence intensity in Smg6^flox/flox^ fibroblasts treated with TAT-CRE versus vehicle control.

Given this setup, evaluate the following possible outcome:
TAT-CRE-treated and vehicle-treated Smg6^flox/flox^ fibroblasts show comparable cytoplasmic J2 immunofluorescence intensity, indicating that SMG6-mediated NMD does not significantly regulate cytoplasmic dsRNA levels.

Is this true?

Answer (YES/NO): NO